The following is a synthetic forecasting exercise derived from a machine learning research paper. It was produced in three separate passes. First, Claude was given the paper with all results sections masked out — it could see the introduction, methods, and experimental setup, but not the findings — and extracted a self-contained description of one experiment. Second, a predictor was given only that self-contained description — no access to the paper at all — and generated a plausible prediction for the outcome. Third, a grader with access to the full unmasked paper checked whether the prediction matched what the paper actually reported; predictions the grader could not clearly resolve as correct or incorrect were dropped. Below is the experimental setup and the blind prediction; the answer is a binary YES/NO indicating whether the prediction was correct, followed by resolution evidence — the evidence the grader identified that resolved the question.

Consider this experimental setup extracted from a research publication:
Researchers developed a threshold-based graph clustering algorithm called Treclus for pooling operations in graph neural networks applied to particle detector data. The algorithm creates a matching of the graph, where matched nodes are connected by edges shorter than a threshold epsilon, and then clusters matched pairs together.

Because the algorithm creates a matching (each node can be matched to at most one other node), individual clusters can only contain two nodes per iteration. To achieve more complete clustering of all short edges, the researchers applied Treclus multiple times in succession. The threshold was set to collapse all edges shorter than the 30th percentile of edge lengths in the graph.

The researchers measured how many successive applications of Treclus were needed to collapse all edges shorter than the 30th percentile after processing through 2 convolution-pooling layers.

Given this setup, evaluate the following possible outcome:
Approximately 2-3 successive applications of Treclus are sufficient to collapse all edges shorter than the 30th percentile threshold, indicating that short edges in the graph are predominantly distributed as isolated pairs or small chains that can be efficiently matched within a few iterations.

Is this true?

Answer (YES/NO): NO